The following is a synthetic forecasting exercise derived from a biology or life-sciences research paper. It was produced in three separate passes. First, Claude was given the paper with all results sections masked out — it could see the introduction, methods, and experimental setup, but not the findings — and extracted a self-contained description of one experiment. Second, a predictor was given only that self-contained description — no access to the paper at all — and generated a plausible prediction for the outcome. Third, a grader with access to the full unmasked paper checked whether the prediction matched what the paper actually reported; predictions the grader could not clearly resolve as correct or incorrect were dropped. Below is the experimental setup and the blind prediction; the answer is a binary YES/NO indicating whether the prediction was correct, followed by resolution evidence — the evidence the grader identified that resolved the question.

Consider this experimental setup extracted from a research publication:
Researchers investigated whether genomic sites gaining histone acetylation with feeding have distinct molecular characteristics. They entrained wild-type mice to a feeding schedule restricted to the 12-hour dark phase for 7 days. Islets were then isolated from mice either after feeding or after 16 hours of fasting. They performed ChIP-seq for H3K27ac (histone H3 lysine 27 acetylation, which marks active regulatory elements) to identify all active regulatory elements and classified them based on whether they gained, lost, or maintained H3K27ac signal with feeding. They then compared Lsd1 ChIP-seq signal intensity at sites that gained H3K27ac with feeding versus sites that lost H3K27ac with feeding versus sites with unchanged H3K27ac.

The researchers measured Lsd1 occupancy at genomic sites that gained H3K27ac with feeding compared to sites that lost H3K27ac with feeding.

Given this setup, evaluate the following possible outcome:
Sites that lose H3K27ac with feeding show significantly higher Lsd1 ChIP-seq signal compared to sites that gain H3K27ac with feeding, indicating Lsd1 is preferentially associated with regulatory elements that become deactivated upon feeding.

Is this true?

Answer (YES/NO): NO